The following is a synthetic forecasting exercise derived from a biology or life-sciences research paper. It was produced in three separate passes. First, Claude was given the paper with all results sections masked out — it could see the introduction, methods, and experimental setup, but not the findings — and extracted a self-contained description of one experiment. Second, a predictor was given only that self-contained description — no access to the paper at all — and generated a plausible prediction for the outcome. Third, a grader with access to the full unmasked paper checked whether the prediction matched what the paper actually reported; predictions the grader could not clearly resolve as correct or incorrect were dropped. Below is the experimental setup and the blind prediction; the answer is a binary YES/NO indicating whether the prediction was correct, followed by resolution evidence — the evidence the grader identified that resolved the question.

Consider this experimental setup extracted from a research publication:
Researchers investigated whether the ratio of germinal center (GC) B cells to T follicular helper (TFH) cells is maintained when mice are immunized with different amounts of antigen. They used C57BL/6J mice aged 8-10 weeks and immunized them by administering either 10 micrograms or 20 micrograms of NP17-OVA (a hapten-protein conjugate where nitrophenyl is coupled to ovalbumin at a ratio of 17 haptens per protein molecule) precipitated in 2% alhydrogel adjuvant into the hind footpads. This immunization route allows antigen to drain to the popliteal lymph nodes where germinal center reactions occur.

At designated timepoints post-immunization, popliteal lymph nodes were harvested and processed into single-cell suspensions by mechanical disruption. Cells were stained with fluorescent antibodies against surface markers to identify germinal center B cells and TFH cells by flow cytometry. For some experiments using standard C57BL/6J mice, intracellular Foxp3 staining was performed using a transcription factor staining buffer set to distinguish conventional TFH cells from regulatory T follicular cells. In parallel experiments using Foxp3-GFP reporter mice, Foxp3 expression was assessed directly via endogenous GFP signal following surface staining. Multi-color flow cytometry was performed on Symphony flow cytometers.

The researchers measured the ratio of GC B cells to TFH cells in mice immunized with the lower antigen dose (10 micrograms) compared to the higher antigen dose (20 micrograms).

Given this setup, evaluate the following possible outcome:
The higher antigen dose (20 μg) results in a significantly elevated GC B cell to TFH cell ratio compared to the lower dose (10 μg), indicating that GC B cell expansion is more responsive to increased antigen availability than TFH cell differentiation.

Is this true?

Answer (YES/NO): NO